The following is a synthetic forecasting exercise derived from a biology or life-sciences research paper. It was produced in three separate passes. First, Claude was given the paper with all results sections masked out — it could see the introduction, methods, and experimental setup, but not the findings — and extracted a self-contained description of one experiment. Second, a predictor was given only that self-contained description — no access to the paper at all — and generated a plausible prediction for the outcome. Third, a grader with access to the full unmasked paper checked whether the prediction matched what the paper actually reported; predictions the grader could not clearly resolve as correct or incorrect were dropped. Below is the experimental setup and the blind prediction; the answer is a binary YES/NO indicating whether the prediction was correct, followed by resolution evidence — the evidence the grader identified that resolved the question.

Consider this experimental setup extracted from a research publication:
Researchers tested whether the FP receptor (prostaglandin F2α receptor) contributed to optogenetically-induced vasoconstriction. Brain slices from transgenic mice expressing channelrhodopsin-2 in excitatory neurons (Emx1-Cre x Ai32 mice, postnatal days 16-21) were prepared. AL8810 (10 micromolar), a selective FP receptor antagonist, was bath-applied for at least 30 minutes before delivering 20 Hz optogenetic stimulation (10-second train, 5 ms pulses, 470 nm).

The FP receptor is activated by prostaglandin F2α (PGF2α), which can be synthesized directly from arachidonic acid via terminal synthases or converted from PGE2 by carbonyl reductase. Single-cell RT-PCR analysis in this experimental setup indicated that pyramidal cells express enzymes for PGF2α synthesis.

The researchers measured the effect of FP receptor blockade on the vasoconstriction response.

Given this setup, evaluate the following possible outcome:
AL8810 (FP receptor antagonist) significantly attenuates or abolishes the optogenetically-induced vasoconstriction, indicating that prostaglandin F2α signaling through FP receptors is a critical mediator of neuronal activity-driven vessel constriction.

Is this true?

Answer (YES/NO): NO